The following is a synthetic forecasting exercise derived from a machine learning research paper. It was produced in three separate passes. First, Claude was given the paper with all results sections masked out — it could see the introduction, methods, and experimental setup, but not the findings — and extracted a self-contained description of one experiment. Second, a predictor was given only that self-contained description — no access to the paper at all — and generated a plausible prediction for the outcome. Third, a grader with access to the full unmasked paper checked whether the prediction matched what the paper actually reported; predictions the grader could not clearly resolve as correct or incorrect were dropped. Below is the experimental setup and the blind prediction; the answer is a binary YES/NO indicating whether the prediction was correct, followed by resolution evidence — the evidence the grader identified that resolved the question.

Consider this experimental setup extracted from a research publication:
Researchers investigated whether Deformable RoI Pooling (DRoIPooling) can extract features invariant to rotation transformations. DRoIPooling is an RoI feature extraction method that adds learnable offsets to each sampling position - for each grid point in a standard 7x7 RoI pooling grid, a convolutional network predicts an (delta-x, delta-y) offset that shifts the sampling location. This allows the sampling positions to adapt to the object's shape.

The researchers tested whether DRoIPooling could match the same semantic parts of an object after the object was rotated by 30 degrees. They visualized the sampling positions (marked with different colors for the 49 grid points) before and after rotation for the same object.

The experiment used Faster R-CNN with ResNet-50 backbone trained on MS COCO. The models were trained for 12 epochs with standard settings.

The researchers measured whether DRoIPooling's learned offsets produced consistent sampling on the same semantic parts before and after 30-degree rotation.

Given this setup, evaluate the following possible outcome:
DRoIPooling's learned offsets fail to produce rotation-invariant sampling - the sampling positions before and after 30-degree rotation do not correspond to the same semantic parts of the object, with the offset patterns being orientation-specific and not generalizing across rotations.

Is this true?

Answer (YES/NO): YES